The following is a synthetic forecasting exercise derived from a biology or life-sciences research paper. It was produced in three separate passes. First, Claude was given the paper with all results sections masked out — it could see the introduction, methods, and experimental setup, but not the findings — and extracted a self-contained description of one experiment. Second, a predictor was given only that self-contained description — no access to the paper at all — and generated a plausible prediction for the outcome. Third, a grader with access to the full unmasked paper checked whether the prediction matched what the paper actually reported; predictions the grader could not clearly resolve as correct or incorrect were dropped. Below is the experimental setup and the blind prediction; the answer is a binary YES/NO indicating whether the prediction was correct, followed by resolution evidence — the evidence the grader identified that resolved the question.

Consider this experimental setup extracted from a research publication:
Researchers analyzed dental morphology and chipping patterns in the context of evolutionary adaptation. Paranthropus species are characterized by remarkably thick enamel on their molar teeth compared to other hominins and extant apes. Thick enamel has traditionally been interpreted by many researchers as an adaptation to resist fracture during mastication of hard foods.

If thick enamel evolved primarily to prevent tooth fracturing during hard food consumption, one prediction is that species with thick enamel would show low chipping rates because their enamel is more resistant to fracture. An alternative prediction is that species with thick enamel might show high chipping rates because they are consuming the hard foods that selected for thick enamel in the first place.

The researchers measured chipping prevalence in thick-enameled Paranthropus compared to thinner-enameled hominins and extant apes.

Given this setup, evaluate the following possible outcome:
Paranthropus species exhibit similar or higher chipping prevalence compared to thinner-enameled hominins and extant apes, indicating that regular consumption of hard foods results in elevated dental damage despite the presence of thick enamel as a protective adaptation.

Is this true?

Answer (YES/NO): NO